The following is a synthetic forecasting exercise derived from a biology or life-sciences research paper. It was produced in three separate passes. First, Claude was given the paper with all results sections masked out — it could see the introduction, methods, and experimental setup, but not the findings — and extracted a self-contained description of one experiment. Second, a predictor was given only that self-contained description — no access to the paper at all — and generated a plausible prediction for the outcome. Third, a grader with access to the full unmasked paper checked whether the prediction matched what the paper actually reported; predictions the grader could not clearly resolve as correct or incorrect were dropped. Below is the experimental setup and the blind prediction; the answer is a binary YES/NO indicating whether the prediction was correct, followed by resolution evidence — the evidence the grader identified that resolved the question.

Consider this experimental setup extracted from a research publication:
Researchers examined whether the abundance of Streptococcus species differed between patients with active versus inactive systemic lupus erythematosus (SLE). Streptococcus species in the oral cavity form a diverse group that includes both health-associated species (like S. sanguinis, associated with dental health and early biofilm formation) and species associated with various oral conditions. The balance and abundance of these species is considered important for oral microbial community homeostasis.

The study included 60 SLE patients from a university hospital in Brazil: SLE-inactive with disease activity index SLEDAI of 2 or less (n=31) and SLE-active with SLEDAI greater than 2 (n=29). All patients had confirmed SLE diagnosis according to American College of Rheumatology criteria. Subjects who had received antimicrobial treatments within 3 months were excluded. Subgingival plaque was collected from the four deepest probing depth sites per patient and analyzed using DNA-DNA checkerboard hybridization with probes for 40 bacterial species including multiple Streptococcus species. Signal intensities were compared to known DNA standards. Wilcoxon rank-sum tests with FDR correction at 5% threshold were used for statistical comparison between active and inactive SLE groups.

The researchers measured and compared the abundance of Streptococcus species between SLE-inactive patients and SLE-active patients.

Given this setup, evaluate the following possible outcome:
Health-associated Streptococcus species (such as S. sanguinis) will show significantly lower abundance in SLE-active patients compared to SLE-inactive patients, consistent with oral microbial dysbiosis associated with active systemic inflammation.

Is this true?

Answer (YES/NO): NO